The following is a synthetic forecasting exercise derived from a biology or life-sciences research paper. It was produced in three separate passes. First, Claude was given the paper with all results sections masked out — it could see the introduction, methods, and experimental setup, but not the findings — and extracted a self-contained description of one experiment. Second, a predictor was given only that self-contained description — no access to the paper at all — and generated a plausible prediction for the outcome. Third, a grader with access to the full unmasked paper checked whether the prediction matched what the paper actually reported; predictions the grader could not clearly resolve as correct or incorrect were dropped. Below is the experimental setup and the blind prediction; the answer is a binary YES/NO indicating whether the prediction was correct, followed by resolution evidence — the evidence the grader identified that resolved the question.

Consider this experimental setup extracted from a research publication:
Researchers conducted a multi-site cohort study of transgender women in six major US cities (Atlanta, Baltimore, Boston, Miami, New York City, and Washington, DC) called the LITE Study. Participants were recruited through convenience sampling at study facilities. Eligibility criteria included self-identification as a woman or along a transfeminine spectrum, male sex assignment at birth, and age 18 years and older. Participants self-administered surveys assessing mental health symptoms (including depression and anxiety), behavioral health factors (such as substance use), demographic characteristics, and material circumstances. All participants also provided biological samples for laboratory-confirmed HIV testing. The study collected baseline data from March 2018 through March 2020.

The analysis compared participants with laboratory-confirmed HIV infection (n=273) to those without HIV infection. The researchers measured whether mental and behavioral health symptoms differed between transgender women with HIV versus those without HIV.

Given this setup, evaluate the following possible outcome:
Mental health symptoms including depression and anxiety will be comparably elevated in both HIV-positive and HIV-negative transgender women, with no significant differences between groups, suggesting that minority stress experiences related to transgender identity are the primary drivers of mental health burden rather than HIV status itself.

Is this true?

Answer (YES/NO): NO